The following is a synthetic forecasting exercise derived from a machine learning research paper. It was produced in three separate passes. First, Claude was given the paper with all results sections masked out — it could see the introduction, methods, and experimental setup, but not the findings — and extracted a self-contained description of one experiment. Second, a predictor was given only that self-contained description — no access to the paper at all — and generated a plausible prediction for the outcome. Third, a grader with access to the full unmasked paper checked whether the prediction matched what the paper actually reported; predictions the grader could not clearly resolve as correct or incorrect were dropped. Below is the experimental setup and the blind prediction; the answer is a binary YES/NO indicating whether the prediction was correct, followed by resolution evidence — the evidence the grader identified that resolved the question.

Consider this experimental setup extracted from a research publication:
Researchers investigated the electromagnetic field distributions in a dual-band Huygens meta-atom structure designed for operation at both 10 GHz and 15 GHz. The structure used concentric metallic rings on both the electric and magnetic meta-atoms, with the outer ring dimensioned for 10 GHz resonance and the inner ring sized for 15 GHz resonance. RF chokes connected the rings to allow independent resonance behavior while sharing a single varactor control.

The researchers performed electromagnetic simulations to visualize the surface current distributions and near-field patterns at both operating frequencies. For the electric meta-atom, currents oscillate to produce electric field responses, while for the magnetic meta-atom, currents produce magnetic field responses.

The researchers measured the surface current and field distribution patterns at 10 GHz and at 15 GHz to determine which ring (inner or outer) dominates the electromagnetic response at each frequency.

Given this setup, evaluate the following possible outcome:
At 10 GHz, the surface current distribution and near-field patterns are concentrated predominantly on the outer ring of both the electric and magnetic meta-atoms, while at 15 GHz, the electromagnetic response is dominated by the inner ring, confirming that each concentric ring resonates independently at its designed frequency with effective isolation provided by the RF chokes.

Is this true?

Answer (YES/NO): YES